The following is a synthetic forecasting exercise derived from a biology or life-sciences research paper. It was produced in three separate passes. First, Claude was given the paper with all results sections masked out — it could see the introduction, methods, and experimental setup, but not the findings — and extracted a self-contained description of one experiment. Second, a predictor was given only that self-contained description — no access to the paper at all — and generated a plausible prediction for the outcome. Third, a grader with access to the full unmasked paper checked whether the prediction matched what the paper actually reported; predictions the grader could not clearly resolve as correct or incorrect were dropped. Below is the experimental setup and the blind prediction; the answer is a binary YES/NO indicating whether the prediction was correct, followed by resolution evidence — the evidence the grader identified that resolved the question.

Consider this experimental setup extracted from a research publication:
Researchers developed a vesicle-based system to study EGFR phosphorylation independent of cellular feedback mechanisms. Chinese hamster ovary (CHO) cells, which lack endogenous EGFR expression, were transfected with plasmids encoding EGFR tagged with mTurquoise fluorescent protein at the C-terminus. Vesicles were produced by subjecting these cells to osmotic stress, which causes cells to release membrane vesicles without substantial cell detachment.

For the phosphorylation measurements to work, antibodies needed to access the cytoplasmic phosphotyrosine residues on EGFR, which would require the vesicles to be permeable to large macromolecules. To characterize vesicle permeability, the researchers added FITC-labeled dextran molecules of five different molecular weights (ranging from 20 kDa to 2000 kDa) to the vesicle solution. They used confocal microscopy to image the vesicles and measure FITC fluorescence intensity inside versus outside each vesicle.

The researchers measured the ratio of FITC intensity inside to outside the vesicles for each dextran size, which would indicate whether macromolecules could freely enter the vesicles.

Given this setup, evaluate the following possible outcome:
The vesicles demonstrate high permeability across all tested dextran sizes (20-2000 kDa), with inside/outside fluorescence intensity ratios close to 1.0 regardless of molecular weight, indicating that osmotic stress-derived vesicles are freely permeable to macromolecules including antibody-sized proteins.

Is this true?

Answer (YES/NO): NO